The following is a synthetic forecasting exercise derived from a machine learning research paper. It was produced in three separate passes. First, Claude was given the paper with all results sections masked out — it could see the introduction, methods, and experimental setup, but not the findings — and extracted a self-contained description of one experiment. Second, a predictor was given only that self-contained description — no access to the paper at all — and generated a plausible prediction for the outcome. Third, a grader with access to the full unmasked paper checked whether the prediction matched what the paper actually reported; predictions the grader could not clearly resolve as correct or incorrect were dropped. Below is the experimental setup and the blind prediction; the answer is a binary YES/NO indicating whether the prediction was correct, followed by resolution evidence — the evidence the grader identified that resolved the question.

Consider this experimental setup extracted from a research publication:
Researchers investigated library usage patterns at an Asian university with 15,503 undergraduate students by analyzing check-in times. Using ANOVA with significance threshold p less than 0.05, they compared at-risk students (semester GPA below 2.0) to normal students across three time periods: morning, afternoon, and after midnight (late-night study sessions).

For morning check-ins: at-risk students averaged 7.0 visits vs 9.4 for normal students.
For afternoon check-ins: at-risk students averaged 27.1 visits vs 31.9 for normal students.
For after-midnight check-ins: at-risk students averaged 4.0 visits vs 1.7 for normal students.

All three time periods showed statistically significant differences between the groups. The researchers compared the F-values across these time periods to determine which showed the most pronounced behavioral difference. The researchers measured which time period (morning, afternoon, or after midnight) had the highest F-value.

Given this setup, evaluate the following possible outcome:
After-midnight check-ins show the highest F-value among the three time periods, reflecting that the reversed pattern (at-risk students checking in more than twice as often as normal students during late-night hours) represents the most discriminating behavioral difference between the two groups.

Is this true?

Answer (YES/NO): YES